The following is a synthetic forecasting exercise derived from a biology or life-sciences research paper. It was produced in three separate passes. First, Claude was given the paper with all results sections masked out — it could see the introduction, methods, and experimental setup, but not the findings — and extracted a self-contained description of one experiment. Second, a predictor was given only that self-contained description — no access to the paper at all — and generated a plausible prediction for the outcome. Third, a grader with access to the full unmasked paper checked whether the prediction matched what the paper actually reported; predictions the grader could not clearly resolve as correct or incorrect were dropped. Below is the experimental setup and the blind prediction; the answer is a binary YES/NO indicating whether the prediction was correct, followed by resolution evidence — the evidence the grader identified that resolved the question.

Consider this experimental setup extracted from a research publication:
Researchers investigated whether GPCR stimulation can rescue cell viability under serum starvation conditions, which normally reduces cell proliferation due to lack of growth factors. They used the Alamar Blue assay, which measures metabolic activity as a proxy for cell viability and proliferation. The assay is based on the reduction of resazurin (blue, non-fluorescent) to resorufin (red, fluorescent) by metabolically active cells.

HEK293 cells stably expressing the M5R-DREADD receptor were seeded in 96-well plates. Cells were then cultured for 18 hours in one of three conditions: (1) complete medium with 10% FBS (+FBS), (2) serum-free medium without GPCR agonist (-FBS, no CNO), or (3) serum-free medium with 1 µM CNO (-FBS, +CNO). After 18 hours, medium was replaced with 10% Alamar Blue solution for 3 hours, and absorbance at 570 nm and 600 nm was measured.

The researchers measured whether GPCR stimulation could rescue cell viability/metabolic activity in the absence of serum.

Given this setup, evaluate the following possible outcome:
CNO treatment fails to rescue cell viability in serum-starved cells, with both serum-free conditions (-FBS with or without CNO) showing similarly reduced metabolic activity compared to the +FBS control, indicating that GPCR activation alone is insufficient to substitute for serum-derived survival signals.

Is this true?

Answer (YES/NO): NO